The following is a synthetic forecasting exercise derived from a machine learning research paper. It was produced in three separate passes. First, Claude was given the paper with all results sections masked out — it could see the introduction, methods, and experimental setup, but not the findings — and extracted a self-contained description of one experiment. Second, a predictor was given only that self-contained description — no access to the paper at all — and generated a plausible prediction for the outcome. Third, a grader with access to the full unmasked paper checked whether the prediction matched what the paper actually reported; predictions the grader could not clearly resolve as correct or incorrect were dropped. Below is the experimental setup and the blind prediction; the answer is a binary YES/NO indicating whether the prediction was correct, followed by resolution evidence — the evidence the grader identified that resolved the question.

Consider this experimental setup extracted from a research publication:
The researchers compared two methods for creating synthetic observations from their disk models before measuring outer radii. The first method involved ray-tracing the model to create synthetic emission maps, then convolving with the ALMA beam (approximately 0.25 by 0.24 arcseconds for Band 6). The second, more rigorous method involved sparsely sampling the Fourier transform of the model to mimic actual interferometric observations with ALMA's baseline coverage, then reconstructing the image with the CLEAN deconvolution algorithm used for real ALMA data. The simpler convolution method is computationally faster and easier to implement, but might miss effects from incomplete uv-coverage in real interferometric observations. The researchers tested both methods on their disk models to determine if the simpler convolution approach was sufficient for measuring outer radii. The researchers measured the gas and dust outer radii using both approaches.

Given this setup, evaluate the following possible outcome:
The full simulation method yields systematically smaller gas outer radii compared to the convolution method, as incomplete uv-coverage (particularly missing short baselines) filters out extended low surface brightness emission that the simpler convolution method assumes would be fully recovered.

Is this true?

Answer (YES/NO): NO